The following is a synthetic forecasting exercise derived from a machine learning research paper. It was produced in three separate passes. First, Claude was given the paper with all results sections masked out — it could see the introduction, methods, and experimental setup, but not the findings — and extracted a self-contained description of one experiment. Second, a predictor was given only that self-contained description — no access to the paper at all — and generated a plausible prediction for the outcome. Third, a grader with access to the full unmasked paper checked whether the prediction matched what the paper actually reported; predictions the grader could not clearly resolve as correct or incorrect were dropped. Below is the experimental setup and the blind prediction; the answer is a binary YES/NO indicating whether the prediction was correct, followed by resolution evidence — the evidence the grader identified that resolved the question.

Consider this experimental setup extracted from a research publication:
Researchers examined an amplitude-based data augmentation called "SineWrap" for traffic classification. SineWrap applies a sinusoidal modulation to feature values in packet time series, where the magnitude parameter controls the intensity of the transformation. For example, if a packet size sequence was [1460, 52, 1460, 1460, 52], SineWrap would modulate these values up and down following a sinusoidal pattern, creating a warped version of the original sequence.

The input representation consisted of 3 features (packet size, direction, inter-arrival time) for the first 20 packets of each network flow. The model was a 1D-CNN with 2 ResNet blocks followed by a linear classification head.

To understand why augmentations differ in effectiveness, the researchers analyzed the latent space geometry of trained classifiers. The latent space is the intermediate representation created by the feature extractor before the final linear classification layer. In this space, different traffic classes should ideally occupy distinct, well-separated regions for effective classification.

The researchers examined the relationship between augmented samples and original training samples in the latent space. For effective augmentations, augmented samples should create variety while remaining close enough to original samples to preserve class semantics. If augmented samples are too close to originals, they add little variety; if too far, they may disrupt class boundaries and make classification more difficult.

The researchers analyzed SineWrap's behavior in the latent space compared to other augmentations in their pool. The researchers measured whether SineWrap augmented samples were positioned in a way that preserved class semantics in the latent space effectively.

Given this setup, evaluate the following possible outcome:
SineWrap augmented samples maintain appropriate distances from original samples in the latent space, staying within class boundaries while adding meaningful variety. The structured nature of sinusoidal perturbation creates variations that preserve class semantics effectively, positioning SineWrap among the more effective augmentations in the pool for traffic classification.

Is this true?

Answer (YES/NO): NO